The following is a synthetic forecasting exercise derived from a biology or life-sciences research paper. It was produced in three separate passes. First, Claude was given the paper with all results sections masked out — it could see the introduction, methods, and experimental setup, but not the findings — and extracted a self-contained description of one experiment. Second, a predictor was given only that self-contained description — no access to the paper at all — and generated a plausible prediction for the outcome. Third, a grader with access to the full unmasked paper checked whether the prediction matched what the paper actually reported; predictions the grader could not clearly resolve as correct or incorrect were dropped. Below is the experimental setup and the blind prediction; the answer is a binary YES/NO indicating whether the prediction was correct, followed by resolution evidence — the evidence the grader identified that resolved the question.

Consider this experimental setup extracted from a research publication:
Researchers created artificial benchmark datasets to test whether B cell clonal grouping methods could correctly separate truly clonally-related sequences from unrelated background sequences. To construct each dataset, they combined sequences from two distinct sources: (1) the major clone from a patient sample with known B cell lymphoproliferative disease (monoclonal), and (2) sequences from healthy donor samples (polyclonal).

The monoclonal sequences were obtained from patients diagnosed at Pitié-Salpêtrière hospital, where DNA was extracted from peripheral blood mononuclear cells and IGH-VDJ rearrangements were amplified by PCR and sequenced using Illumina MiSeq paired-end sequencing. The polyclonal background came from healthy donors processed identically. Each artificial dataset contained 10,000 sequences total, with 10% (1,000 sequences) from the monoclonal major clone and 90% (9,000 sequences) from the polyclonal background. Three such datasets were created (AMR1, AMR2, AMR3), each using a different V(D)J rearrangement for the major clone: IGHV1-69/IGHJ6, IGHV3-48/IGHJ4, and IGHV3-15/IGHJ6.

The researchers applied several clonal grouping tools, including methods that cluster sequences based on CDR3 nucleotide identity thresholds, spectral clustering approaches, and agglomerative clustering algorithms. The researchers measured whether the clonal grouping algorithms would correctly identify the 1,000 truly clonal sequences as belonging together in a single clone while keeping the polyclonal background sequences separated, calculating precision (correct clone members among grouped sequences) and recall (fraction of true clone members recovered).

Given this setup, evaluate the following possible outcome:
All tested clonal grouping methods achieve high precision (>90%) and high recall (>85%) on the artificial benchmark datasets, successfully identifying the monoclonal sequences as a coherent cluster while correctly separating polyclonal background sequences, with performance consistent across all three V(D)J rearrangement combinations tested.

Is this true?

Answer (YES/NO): NO